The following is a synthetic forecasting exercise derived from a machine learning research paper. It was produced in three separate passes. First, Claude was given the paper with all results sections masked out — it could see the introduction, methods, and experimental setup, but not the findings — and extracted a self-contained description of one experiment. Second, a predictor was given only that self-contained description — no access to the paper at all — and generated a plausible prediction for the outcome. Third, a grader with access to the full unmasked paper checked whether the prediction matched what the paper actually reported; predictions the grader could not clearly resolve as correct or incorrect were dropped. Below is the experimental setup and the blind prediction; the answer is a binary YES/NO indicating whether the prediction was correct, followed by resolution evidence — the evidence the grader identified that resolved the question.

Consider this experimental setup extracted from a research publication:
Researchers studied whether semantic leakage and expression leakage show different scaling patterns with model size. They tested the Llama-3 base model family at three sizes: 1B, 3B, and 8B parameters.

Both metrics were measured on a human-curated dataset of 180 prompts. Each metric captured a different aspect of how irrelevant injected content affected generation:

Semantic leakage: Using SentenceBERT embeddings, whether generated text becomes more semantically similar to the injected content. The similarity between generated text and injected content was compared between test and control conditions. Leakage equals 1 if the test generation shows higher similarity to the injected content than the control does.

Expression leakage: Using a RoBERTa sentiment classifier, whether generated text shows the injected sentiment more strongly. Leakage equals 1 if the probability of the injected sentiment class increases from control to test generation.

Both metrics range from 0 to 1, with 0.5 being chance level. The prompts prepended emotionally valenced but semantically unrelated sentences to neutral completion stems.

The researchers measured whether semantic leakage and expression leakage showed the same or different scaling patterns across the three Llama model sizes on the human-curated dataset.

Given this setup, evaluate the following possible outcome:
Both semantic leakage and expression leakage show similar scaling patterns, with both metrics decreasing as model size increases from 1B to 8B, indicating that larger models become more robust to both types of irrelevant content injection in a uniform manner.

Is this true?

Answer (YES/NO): NO